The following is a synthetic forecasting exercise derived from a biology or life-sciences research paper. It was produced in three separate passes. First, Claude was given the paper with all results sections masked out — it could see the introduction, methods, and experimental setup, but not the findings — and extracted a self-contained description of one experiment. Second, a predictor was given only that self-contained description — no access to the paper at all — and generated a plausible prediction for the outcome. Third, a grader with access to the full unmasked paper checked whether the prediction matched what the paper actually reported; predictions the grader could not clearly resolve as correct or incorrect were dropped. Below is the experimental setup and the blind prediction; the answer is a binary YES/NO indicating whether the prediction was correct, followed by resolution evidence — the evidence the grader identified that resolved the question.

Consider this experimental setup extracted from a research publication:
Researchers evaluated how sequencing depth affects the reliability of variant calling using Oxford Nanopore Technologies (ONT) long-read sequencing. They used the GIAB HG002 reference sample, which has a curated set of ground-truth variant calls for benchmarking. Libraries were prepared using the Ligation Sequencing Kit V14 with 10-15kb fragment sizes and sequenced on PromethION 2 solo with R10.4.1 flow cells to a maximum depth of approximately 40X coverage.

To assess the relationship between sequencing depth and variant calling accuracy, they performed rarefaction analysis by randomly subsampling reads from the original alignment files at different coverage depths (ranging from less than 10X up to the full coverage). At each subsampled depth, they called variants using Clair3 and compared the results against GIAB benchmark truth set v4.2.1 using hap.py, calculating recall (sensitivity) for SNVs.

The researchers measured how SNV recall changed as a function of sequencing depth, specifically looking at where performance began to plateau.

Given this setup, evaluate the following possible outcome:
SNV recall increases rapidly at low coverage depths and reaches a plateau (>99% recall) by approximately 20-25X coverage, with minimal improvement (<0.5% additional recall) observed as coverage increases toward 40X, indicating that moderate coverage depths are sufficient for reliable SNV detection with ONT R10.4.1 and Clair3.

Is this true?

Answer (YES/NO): YES